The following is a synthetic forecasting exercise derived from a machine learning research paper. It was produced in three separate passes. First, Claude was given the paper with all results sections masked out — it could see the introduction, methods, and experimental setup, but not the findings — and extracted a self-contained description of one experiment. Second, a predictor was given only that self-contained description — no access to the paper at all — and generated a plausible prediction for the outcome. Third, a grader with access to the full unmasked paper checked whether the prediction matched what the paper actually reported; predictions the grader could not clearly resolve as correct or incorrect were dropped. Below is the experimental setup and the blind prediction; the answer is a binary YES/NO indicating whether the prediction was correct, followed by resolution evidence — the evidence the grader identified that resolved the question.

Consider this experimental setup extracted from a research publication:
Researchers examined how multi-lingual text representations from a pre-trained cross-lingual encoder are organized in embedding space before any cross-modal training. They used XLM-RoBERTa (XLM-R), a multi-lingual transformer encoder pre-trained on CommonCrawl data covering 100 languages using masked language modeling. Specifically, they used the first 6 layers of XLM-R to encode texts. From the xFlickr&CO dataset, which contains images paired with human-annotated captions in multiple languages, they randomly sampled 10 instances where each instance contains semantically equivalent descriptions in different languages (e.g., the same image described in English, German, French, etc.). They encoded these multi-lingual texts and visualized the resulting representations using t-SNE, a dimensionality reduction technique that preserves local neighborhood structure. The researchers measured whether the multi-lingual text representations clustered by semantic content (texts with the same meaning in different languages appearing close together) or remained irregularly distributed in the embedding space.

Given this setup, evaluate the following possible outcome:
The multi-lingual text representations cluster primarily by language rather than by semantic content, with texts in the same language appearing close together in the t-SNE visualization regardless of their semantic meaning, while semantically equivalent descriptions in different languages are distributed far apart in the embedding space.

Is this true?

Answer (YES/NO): NO